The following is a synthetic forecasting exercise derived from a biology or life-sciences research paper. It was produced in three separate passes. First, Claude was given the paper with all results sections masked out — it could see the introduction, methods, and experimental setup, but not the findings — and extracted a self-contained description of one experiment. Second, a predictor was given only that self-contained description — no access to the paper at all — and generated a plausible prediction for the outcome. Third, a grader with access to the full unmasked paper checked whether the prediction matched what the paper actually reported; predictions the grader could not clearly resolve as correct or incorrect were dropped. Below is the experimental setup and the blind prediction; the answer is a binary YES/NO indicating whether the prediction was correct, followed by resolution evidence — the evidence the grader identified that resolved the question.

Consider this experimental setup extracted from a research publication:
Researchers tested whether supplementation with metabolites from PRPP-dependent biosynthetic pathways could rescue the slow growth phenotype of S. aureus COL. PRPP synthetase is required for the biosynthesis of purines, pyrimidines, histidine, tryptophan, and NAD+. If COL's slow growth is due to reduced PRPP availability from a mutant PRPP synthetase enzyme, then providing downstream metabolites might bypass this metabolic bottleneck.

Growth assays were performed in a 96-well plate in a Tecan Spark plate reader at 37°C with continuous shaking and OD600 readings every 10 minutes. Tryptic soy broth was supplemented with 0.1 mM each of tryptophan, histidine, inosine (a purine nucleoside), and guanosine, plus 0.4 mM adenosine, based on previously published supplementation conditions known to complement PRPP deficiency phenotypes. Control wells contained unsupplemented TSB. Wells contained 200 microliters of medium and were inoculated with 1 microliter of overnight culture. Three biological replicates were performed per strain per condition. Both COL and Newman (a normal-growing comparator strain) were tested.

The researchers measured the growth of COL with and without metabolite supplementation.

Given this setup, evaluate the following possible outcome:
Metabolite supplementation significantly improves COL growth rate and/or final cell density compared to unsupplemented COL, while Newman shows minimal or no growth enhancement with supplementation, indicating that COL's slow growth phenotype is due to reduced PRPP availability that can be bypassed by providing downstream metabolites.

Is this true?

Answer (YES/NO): NO